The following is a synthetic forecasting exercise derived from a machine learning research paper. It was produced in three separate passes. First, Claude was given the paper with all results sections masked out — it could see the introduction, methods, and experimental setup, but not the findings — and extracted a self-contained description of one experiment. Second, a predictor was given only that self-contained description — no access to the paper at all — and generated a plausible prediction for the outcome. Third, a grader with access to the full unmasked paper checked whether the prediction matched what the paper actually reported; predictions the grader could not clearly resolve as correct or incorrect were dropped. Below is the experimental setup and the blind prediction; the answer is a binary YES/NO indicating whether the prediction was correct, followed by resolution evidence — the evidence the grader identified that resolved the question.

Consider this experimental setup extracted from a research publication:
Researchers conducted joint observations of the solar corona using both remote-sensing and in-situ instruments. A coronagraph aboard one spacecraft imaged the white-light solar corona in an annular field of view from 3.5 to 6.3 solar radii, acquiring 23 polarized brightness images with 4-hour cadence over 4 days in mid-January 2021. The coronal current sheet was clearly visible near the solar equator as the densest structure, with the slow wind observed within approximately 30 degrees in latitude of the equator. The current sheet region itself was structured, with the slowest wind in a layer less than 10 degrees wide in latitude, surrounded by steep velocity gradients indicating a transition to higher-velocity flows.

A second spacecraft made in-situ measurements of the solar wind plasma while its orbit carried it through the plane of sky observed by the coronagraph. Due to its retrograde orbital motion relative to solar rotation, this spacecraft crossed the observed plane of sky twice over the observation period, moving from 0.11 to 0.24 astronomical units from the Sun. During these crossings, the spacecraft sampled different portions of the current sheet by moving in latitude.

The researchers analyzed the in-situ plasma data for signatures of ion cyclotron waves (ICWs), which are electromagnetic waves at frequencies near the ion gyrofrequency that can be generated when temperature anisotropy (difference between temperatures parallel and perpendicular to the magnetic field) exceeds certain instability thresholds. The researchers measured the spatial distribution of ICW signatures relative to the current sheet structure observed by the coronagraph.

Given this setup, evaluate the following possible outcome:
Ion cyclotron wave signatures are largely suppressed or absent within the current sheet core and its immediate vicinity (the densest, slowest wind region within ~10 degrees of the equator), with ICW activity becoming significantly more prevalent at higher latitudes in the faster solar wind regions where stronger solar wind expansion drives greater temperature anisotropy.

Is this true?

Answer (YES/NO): NO